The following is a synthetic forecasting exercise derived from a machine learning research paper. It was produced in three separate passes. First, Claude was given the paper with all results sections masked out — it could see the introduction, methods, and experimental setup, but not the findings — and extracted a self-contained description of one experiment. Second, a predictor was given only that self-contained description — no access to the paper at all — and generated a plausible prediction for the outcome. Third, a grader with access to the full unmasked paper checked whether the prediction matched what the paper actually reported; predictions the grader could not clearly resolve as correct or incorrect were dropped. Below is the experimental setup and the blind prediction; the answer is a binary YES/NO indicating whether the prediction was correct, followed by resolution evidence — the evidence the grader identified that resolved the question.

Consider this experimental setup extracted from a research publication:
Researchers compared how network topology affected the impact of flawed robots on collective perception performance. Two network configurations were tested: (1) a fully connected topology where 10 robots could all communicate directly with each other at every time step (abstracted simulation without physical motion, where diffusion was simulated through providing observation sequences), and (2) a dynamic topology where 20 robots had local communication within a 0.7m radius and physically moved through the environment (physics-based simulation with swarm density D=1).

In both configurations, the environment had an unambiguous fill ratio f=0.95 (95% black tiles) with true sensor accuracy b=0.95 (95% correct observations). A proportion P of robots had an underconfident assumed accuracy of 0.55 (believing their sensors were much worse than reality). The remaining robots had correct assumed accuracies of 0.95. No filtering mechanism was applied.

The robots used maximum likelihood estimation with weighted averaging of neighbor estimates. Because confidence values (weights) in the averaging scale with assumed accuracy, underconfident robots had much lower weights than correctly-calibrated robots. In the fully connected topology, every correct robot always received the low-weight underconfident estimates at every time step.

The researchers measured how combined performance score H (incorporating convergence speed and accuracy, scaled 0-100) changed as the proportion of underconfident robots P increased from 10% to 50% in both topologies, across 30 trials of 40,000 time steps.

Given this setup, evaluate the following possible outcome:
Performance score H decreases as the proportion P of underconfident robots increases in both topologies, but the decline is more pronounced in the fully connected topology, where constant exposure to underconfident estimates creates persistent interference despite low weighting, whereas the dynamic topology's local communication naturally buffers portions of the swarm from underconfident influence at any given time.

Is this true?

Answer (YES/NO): NO